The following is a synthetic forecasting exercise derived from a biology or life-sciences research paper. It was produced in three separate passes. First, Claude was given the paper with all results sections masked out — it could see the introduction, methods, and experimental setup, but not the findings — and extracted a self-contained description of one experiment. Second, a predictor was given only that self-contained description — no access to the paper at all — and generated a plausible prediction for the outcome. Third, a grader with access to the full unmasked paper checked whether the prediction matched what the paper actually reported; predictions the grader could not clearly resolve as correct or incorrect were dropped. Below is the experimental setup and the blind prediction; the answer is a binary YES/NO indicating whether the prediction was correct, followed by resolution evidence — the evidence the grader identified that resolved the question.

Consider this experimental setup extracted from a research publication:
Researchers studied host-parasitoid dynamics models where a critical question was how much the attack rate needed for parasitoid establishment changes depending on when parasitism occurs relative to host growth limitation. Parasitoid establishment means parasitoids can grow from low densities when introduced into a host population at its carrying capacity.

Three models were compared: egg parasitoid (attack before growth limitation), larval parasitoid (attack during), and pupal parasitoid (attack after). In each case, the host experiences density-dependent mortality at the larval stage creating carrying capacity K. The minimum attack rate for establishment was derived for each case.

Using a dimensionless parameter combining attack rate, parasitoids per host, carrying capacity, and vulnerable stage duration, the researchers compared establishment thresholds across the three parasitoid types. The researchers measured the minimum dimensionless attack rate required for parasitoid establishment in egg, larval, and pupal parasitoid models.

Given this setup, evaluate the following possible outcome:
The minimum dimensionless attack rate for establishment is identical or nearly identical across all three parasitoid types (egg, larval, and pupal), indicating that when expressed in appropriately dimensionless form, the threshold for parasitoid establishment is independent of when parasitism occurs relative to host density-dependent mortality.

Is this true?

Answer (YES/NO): NO